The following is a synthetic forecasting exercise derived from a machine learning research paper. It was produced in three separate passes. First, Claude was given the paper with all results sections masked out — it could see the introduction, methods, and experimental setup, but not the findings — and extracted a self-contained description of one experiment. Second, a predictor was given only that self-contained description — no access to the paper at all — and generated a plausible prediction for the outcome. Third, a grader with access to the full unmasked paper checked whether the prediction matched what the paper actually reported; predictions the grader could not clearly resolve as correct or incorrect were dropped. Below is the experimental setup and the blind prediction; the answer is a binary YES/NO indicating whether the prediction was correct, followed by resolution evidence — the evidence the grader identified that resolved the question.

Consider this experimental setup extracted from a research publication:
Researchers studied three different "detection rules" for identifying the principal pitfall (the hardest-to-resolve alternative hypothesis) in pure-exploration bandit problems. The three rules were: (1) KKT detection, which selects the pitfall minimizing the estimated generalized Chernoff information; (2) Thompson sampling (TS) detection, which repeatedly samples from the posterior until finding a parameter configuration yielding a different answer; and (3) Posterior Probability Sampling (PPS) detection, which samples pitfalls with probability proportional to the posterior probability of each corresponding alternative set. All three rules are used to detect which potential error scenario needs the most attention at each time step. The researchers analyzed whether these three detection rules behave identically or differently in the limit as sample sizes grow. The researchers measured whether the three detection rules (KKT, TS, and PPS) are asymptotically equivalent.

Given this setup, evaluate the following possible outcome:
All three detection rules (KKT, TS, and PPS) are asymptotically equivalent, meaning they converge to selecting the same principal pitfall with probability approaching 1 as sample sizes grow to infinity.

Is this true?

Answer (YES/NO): YES